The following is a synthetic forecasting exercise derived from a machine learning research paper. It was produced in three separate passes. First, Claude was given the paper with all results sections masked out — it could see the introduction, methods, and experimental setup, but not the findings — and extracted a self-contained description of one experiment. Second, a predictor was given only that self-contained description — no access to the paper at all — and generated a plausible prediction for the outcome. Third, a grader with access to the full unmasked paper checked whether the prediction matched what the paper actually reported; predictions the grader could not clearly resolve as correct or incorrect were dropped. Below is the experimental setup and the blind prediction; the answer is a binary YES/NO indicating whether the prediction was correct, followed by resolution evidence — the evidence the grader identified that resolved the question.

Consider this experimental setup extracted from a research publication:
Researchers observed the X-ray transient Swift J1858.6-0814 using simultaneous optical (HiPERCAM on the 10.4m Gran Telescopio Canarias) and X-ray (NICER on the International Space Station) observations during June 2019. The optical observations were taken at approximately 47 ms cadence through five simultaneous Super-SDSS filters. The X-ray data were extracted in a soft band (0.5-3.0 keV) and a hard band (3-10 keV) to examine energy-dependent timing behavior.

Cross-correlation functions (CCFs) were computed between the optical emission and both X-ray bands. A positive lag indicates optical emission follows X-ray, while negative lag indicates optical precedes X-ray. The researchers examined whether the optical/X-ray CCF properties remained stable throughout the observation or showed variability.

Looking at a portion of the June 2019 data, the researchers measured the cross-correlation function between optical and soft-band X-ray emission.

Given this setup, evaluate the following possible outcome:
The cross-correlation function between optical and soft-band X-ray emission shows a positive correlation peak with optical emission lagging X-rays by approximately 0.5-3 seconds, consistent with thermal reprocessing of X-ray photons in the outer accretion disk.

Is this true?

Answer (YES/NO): NO